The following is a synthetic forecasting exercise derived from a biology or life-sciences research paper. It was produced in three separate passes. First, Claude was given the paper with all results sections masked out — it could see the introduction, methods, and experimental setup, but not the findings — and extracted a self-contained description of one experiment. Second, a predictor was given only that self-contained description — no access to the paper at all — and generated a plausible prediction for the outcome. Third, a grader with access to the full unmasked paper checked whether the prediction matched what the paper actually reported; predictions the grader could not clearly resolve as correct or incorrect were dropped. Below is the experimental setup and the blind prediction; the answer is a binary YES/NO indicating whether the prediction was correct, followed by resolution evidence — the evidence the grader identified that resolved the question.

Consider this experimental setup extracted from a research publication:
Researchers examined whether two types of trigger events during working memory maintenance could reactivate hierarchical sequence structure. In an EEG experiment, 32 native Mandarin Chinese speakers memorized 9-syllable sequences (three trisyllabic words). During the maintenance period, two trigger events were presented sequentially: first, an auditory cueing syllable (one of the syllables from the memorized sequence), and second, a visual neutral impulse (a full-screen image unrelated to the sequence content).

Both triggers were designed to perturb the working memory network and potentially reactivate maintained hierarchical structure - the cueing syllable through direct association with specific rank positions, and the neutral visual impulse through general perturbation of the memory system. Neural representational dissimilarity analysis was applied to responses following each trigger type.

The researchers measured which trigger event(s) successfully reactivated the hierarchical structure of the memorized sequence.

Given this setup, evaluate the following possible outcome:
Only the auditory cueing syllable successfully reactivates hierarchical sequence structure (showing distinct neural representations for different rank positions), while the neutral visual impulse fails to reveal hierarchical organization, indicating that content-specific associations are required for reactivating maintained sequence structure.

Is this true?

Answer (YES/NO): YES